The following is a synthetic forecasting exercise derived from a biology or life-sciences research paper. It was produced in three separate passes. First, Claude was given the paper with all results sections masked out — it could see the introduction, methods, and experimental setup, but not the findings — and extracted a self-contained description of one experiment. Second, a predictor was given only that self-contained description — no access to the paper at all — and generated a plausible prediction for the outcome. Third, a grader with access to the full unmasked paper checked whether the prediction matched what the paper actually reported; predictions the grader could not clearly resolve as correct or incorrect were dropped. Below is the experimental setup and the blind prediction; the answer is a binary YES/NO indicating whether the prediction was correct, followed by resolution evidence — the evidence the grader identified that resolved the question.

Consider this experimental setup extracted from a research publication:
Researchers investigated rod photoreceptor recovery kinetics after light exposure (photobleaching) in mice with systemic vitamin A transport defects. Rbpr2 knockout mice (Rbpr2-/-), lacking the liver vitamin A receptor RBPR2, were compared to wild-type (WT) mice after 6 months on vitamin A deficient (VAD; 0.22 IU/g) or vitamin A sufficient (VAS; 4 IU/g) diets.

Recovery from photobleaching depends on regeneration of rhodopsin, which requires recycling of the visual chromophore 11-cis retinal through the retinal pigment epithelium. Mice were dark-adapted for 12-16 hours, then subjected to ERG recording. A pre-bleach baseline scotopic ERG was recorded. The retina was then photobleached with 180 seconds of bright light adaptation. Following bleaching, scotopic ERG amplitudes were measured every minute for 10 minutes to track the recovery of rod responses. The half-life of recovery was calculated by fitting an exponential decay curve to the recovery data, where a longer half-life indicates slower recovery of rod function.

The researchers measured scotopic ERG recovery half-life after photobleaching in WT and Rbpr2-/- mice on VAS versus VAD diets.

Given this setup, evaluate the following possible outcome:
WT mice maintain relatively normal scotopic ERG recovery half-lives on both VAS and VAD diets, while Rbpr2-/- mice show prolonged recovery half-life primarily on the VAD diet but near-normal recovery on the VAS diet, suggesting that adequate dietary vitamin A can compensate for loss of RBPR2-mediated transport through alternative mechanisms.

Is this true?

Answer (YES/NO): NO